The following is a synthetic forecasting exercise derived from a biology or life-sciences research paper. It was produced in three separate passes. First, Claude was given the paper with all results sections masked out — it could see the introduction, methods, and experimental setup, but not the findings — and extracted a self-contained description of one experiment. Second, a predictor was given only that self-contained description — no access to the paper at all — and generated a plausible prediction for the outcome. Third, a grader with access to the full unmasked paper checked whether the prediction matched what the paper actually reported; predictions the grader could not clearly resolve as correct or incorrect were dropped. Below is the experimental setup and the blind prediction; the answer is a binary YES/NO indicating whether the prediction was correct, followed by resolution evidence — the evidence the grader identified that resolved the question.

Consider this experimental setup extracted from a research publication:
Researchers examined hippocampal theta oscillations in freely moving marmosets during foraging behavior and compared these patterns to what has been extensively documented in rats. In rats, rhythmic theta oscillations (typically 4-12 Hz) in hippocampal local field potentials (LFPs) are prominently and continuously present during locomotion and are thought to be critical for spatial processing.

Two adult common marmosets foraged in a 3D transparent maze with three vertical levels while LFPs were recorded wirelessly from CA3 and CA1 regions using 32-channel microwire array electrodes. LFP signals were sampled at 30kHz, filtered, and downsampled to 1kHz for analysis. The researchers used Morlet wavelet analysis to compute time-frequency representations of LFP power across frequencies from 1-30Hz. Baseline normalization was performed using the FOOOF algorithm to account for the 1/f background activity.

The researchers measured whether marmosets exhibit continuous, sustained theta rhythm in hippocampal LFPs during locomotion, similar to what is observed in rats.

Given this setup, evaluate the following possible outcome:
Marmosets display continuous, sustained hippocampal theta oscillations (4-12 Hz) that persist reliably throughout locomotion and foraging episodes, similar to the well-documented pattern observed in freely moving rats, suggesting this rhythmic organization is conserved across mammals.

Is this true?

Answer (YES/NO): NO